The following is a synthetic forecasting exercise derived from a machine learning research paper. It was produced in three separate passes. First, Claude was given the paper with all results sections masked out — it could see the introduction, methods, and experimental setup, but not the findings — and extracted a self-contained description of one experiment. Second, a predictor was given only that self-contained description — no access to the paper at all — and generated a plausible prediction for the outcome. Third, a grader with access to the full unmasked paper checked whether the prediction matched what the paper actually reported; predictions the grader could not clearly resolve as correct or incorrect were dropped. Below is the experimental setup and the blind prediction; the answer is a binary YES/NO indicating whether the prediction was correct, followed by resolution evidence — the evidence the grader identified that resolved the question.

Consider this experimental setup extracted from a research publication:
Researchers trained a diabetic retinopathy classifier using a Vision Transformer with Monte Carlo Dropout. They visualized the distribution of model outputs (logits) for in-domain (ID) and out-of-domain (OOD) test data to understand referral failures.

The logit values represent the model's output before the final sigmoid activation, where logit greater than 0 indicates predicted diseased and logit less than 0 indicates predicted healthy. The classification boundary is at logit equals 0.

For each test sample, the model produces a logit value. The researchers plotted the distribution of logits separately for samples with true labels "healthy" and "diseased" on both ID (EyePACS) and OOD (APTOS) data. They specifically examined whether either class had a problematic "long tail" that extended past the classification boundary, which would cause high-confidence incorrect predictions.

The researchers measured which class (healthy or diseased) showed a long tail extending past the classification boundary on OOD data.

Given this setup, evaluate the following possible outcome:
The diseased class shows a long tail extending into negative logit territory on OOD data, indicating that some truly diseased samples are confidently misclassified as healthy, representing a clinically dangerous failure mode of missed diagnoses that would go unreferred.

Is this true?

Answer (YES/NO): NO